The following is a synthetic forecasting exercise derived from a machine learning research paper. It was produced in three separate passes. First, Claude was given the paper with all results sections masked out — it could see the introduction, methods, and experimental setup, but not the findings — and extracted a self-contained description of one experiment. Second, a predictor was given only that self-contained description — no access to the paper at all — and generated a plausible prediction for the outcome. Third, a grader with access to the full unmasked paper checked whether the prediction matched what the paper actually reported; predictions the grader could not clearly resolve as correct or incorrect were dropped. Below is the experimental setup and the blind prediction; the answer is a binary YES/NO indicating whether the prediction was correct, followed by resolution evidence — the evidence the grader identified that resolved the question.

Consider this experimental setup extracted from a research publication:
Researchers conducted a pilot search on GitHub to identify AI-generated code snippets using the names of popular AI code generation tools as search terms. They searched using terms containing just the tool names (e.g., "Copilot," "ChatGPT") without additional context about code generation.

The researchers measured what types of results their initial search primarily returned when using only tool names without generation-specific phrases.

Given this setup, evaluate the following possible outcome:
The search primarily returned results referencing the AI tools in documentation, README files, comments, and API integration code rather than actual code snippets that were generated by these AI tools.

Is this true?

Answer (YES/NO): NO